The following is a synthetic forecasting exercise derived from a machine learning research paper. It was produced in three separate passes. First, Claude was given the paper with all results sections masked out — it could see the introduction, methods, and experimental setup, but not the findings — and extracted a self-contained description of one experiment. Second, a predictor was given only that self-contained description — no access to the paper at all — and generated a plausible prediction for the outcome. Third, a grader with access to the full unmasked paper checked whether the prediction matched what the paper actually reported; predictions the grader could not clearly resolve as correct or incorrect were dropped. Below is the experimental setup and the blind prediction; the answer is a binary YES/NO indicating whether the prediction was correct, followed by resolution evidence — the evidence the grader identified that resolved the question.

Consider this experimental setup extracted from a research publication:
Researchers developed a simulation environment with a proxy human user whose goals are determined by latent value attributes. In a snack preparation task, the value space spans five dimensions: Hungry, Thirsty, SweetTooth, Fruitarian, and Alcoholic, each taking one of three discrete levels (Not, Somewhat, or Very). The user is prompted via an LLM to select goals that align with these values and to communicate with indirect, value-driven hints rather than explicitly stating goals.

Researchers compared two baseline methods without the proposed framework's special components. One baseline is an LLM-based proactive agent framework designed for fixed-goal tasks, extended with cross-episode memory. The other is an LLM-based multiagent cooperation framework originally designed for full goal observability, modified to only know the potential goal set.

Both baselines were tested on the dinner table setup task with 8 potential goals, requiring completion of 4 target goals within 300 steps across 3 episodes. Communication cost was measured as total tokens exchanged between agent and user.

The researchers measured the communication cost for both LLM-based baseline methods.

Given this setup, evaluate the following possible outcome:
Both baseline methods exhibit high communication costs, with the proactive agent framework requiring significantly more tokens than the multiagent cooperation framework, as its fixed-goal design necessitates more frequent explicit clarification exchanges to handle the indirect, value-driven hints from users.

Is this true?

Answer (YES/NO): NO